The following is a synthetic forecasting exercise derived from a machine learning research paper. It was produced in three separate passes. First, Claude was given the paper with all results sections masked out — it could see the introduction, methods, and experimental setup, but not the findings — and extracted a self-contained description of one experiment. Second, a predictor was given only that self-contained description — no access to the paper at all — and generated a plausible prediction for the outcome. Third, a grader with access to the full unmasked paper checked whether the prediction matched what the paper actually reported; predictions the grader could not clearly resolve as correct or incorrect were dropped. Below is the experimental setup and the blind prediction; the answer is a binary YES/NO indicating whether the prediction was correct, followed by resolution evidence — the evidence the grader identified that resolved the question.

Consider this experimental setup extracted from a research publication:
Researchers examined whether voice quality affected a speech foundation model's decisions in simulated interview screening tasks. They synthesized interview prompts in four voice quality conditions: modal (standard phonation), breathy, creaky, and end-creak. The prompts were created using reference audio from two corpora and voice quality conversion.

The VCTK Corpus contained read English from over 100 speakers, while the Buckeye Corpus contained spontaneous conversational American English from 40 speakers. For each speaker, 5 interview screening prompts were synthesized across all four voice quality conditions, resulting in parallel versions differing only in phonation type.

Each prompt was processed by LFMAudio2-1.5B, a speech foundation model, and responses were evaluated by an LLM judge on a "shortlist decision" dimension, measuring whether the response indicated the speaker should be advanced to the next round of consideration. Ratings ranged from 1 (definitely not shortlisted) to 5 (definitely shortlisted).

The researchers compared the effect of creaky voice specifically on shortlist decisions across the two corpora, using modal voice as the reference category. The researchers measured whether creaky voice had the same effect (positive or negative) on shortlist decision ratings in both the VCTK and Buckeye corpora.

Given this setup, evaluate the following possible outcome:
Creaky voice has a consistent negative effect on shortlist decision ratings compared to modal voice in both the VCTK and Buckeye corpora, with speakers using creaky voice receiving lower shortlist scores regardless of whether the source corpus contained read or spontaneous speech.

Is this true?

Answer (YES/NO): NO